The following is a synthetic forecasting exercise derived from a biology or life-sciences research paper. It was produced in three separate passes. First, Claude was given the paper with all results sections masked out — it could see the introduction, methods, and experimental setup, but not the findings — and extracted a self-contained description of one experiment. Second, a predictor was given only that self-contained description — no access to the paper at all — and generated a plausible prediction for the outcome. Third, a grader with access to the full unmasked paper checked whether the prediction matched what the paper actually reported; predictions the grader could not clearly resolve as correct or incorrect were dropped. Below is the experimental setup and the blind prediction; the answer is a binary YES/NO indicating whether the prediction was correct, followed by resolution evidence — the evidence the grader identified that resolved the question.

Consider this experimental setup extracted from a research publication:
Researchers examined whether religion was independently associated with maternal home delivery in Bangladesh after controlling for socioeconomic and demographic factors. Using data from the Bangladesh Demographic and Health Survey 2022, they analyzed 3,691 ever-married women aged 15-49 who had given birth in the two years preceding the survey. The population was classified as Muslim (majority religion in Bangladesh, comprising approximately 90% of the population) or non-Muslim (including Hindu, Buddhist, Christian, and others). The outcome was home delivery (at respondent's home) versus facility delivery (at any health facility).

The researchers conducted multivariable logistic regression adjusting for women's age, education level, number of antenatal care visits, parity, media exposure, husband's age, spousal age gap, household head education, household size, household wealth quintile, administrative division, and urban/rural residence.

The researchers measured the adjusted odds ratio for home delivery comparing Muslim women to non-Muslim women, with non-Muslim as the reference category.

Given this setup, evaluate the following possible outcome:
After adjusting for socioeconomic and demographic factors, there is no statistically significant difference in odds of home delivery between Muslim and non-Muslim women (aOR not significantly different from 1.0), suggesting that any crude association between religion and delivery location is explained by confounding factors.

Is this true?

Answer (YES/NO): NO